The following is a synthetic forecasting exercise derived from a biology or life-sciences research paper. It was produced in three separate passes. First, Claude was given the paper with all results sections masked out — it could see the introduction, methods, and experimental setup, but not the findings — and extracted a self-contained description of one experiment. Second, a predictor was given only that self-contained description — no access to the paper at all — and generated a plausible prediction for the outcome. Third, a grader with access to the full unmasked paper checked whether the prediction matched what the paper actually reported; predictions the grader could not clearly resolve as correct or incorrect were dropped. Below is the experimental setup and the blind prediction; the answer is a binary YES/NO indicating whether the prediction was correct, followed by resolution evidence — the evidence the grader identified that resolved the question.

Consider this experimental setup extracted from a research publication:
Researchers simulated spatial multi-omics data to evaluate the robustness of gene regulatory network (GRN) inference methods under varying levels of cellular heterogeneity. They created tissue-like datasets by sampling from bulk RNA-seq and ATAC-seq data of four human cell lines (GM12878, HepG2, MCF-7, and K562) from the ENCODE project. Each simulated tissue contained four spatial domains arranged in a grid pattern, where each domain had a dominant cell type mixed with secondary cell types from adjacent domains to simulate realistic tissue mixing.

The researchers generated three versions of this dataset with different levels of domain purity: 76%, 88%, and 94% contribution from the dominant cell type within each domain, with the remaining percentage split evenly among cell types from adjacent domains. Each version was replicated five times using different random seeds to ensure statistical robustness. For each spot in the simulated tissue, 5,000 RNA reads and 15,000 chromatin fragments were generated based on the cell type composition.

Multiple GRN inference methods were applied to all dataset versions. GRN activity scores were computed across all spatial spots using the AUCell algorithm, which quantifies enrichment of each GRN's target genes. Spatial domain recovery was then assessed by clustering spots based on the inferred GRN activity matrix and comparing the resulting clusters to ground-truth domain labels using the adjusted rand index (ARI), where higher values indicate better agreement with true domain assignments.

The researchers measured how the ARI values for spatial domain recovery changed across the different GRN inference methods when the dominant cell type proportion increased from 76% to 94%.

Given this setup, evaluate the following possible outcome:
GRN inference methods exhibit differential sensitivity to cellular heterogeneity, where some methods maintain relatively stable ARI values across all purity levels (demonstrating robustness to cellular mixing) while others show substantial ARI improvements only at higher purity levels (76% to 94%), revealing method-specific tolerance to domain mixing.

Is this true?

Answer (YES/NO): YES